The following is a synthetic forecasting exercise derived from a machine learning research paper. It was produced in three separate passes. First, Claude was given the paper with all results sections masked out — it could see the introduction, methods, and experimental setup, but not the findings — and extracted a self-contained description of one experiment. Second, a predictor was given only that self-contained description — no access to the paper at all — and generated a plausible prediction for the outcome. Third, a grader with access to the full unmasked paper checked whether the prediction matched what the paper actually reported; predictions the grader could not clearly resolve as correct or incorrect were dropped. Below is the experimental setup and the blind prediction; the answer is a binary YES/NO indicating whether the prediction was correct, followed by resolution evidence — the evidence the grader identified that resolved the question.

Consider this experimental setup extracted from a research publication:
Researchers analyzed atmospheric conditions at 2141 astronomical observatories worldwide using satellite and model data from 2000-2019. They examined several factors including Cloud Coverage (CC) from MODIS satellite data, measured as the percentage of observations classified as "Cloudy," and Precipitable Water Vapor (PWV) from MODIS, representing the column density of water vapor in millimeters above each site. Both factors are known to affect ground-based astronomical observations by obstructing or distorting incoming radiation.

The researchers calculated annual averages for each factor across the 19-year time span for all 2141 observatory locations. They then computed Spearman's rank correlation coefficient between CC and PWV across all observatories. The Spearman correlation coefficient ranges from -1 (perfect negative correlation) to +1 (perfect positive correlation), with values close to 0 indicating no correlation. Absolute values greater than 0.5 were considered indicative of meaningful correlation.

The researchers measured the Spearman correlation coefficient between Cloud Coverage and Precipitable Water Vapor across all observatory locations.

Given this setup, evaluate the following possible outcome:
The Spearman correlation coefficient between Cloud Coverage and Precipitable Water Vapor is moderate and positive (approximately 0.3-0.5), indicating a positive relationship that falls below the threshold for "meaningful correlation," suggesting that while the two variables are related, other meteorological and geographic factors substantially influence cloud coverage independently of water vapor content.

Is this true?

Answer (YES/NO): NO